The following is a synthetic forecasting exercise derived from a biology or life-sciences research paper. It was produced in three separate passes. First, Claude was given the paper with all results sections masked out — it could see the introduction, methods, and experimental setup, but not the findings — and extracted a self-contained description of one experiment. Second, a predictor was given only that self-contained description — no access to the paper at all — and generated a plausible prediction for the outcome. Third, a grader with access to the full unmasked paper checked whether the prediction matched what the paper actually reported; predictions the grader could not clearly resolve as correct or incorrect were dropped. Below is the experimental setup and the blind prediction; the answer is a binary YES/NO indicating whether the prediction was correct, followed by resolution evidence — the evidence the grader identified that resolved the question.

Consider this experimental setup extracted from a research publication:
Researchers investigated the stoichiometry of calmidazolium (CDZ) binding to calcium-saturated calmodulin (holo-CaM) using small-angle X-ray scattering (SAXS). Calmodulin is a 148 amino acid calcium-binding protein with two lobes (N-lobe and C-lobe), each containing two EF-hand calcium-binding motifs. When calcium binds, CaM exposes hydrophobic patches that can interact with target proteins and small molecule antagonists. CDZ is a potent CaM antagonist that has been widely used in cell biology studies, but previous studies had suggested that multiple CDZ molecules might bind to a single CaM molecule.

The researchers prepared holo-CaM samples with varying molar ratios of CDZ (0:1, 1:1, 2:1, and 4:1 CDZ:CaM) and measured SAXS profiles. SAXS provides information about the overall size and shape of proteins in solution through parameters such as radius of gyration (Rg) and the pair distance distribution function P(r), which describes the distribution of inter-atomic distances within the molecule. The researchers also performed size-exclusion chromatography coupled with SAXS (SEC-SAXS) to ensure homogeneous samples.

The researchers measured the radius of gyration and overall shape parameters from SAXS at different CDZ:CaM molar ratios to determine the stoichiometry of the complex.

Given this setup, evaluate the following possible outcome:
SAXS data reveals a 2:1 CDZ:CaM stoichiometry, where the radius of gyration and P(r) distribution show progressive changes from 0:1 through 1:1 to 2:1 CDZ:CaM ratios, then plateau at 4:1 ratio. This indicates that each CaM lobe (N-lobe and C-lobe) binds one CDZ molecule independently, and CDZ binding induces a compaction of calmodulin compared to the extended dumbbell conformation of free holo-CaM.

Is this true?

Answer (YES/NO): NO